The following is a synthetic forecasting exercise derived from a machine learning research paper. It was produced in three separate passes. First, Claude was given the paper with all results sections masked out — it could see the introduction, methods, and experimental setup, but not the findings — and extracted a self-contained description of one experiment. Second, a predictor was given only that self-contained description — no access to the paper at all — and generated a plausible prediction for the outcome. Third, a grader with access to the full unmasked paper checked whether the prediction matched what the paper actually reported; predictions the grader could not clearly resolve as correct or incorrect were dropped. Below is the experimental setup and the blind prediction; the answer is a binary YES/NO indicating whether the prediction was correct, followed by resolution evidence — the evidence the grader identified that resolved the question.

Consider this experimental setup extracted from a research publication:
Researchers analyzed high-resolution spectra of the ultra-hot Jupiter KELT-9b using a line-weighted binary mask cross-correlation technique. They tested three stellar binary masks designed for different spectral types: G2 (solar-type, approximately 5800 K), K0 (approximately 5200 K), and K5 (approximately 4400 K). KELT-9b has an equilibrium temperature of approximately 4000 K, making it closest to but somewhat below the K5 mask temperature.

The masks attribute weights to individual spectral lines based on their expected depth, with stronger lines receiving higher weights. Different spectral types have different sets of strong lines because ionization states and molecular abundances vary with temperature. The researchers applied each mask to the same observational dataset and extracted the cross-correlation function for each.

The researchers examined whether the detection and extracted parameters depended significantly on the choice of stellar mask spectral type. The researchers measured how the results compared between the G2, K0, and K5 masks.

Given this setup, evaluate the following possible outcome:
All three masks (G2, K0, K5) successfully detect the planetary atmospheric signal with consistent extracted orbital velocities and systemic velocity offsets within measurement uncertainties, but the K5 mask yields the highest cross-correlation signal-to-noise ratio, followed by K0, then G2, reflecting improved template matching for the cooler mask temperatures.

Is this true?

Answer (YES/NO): NO